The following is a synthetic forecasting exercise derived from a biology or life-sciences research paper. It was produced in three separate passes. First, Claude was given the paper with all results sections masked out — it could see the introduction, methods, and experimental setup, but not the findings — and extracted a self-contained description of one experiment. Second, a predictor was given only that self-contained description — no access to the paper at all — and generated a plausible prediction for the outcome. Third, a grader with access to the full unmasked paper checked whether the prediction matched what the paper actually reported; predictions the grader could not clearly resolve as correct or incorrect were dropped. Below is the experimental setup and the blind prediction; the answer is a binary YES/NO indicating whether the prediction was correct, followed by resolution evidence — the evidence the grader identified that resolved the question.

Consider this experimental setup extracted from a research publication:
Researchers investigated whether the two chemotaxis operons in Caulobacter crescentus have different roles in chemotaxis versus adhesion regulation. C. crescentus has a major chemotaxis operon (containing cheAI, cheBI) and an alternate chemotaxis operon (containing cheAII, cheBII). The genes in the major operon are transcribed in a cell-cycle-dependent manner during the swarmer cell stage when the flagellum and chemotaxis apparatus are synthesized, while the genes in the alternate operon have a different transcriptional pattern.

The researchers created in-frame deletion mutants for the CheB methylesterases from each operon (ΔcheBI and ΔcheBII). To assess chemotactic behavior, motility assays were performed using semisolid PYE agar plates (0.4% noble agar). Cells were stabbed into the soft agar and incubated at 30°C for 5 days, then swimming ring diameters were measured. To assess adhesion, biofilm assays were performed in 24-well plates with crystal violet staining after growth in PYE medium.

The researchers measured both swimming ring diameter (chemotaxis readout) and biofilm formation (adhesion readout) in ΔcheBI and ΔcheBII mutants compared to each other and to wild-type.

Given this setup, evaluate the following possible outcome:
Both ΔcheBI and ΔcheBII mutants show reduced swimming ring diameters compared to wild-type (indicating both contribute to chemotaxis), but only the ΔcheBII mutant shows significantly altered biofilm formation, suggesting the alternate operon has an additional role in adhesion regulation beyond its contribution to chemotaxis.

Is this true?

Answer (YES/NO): NO